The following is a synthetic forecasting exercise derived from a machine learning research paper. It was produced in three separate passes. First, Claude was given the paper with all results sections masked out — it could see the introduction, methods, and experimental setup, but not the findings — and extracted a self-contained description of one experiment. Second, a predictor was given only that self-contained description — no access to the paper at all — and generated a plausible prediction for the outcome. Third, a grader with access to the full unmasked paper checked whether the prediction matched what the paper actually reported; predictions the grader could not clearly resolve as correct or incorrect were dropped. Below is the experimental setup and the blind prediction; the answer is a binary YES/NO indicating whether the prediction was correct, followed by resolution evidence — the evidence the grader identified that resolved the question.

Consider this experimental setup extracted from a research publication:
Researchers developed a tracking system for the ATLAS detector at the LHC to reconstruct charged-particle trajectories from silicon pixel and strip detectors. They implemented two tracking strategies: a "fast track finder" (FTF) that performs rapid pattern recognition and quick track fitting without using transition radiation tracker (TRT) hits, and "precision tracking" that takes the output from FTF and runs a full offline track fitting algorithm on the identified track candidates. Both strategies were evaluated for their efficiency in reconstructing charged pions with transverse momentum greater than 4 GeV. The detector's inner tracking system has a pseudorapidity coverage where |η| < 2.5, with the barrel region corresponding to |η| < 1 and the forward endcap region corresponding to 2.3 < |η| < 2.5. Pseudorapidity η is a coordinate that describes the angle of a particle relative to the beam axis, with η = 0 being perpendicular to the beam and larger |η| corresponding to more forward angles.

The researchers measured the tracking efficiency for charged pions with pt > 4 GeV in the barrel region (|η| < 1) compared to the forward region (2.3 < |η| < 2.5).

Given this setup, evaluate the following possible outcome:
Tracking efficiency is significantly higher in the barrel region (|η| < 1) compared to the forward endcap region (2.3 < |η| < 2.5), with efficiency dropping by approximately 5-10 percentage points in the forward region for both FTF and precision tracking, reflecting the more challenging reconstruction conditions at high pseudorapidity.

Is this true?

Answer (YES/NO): NO